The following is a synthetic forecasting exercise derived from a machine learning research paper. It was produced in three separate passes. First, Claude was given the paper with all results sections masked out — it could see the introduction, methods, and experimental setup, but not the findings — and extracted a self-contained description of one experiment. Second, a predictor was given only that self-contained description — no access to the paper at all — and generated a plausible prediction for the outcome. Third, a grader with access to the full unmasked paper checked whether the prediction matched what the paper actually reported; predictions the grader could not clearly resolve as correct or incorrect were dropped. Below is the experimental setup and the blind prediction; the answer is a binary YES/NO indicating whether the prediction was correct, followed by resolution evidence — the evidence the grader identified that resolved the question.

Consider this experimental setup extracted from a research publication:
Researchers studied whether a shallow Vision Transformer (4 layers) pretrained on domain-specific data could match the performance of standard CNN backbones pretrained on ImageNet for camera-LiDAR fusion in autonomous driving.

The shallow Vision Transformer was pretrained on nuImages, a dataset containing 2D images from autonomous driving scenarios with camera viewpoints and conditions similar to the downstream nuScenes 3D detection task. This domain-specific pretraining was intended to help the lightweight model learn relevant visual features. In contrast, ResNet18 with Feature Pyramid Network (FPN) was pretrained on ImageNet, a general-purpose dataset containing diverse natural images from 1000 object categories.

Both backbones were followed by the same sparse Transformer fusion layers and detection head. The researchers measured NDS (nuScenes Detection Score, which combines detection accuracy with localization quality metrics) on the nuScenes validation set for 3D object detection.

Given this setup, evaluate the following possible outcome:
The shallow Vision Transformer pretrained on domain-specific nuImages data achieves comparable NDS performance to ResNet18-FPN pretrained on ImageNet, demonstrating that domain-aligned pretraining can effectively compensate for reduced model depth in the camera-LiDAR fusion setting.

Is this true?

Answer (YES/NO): NO